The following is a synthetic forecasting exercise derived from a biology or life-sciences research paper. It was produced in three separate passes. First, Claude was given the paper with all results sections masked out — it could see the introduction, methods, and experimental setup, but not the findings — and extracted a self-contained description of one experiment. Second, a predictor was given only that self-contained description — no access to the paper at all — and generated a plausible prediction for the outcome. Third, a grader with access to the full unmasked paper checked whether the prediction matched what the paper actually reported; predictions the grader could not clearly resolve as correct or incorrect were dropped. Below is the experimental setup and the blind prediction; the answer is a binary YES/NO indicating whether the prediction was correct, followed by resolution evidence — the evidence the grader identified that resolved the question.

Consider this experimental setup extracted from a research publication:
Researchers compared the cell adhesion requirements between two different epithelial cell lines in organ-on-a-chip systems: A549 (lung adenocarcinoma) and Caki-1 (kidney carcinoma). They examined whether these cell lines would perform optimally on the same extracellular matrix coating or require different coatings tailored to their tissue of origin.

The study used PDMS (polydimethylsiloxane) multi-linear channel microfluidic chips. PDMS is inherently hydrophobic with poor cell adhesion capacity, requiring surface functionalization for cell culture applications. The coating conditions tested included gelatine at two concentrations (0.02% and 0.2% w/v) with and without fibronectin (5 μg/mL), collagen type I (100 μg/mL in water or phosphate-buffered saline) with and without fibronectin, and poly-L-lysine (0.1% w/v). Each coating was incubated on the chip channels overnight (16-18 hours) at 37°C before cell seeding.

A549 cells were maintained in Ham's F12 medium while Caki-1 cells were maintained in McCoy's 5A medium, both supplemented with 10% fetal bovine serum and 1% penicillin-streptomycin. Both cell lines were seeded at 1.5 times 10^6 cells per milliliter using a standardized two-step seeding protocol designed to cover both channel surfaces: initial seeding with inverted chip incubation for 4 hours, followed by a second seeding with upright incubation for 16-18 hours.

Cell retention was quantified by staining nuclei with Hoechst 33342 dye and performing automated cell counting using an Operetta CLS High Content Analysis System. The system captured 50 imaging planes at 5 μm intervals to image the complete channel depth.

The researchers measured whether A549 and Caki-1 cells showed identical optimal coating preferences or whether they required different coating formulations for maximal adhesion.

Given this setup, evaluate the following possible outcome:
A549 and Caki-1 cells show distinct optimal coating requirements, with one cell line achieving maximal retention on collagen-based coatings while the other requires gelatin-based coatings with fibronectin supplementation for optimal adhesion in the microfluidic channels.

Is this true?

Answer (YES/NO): NO